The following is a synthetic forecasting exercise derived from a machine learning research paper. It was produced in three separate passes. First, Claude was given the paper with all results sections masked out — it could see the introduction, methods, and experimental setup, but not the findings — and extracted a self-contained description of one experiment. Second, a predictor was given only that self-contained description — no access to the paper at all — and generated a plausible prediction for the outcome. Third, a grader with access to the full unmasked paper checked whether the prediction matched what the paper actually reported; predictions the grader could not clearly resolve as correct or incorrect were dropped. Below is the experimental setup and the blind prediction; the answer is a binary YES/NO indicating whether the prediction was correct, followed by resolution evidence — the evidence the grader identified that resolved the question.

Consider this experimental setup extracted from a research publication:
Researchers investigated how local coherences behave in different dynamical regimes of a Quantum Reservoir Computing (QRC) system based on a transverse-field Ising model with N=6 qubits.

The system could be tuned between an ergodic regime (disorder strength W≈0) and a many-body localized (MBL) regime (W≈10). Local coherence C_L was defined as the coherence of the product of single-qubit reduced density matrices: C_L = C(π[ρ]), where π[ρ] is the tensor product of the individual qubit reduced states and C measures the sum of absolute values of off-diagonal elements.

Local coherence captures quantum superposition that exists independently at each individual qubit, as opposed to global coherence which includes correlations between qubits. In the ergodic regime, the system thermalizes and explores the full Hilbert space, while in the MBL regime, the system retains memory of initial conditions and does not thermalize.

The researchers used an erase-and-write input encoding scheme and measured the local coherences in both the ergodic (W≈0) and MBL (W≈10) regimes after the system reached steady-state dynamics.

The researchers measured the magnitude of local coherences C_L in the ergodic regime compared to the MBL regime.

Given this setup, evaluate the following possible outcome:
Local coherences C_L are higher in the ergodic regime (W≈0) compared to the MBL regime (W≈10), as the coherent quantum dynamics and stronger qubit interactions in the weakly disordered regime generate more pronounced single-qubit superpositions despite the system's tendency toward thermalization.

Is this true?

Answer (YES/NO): NO